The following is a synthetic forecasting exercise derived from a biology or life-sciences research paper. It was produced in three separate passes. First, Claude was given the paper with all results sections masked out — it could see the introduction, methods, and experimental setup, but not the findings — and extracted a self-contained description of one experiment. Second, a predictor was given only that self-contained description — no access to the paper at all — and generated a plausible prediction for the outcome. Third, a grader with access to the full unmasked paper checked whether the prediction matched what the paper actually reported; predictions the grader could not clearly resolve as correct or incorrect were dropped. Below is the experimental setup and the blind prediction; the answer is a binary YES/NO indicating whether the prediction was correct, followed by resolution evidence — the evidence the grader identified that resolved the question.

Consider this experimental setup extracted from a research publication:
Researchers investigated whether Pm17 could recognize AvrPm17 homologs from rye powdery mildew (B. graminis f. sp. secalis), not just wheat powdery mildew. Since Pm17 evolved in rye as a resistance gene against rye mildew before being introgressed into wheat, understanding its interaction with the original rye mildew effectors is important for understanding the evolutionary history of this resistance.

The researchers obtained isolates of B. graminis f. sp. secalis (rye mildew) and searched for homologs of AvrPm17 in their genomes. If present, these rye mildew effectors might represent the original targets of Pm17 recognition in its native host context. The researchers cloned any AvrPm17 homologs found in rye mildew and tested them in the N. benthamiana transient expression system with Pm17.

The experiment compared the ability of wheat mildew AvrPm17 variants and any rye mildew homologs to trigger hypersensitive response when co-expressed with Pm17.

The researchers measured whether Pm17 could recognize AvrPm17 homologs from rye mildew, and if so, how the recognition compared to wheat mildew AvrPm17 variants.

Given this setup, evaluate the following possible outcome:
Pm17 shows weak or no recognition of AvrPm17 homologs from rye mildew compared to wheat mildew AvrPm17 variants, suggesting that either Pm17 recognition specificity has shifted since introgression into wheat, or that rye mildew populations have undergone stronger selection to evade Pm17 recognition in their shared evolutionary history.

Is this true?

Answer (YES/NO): NO